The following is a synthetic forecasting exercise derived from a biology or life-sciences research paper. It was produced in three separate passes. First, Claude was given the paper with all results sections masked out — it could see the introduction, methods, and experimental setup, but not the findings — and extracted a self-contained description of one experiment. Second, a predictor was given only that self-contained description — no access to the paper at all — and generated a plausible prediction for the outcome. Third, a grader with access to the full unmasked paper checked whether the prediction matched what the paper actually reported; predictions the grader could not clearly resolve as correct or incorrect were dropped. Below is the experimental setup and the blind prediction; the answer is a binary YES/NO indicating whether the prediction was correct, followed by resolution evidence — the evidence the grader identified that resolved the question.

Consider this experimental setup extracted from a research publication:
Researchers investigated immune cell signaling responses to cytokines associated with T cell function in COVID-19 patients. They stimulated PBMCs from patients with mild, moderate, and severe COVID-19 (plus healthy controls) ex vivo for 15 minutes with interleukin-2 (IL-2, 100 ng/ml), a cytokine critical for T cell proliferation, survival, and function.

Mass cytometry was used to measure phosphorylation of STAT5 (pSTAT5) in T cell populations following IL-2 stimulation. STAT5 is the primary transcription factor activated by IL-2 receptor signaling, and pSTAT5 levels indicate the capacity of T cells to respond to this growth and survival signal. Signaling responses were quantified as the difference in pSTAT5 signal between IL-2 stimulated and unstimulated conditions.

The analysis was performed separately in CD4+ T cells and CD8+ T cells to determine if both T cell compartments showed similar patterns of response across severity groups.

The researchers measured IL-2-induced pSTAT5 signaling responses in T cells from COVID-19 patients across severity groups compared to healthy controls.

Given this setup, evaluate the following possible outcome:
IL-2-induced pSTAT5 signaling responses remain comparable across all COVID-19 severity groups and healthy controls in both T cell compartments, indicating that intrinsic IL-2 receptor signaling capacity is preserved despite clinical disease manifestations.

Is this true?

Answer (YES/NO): NO